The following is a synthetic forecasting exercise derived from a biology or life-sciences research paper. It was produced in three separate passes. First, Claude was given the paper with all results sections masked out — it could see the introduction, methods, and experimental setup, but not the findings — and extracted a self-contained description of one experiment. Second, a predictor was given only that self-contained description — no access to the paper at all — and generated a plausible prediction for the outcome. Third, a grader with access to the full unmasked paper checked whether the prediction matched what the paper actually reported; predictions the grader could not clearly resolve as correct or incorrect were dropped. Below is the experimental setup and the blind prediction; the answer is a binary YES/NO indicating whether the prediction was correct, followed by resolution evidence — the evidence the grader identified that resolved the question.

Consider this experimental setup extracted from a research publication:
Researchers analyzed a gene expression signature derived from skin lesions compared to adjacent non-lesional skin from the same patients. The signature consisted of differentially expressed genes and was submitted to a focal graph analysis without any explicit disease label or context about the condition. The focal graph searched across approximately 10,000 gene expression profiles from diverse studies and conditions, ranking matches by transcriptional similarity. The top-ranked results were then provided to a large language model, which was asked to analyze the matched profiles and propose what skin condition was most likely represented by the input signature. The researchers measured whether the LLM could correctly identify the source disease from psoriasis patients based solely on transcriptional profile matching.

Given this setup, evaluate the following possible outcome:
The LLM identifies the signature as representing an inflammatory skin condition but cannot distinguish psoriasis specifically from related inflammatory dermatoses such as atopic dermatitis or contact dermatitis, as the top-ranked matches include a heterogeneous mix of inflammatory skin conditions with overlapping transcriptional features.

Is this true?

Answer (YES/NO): NO